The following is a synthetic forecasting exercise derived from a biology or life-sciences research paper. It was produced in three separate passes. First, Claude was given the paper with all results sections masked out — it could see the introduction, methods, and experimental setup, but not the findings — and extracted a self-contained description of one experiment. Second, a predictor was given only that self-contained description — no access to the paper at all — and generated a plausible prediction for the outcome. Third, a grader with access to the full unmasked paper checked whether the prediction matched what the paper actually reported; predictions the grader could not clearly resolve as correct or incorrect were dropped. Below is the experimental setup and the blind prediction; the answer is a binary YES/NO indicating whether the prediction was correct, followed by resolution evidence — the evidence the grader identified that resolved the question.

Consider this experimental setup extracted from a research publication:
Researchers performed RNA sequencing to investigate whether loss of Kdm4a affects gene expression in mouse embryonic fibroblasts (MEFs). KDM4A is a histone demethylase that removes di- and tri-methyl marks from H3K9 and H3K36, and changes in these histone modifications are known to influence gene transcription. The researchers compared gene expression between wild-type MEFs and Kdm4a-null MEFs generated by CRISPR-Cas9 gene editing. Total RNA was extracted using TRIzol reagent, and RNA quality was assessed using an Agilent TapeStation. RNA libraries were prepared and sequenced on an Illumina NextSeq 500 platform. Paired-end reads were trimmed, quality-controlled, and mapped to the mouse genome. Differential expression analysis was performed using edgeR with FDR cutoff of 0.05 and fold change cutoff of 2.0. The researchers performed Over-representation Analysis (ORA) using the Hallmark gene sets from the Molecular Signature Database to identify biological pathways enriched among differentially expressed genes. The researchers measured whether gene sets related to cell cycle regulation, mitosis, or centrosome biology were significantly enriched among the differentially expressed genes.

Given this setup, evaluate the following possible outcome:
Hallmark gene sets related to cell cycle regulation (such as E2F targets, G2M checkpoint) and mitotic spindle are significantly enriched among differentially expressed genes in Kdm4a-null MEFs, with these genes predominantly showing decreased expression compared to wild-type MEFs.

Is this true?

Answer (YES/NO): NO